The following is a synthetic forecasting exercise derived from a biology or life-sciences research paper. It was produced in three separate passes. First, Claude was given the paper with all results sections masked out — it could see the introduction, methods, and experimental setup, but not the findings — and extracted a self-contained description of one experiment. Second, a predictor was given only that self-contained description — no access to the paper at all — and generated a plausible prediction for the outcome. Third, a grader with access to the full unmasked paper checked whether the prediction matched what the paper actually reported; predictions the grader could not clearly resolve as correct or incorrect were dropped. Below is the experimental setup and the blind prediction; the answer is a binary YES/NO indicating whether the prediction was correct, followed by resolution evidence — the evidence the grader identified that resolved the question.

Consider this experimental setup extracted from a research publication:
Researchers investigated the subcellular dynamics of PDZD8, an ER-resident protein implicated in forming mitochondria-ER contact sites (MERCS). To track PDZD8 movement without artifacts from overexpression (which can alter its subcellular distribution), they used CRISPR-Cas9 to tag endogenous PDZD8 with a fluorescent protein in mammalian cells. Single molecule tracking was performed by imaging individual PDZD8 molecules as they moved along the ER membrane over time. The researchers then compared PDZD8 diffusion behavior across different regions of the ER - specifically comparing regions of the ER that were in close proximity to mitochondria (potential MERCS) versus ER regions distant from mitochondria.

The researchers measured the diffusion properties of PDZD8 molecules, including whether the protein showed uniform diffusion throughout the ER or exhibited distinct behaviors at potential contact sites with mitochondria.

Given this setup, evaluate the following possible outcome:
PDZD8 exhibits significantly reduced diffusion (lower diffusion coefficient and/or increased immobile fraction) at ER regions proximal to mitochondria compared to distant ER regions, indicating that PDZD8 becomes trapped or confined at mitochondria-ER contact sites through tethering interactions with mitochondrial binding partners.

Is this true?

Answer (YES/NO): YES